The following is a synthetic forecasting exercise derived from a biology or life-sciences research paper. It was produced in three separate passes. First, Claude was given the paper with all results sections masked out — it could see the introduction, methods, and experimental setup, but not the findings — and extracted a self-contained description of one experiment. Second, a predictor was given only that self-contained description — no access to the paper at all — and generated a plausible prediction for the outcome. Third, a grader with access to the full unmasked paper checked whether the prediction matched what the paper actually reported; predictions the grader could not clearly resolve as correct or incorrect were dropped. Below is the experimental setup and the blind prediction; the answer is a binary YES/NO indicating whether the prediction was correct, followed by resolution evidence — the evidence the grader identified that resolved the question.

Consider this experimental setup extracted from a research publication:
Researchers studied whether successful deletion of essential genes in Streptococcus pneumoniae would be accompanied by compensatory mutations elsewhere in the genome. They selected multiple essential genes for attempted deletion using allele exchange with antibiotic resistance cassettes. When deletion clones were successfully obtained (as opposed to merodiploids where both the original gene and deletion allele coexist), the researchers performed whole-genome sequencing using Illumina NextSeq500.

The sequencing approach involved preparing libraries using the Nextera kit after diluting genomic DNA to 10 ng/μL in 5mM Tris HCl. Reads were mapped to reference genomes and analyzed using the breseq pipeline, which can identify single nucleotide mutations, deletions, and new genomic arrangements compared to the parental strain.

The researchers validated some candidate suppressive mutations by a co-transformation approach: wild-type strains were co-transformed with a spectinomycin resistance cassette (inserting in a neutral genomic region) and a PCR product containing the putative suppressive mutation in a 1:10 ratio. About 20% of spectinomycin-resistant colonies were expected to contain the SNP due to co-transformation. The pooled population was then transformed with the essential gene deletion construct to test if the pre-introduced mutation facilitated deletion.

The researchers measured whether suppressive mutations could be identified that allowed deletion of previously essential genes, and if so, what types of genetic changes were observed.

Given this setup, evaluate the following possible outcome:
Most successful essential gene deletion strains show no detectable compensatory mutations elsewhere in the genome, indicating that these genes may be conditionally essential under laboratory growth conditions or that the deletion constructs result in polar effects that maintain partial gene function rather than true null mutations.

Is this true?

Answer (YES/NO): NO